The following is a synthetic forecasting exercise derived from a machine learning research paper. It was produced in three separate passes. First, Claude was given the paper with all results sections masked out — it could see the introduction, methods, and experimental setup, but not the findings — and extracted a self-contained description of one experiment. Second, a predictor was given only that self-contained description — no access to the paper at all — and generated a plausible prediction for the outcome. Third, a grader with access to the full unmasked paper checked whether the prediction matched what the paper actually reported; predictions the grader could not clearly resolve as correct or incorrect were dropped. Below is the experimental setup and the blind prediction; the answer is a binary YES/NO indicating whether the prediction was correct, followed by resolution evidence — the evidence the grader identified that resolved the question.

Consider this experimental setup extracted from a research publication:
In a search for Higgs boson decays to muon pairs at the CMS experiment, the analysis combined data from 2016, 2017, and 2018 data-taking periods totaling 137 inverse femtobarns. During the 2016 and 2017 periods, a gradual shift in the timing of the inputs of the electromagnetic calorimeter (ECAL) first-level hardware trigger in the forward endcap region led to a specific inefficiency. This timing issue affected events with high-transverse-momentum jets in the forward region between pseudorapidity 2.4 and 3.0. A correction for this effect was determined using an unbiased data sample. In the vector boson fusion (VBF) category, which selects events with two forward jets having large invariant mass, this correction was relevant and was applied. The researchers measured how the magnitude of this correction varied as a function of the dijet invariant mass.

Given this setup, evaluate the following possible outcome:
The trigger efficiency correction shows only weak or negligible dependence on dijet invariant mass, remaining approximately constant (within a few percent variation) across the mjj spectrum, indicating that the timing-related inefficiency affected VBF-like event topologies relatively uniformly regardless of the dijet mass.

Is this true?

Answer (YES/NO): NO